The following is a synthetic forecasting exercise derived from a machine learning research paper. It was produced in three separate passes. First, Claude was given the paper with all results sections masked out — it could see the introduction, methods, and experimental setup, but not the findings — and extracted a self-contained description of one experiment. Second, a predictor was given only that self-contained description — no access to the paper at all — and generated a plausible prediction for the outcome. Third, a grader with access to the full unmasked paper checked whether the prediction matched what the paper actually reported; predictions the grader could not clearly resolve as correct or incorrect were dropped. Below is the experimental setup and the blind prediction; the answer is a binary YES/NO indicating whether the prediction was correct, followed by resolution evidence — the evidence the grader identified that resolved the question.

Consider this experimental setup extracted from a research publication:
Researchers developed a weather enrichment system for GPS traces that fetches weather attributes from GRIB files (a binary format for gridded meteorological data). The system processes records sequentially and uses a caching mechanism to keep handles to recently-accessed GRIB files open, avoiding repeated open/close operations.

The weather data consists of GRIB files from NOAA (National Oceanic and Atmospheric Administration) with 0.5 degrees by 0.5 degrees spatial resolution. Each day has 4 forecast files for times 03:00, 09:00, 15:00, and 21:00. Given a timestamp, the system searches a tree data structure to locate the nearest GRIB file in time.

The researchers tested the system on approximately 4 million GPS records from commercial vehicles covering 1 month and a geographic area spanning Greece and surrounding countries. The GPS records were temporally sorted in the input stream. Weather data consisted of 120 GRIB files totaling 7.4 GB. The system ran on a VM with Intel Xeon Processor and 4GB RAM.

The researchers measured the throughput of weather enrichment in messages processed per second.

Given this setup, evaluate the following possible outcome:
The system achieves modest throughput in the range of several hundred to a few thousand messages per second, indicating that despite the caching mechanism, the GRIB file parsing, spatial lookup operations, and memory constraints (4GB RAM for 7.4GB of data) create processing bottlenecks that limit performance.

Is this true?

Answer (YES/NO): NO